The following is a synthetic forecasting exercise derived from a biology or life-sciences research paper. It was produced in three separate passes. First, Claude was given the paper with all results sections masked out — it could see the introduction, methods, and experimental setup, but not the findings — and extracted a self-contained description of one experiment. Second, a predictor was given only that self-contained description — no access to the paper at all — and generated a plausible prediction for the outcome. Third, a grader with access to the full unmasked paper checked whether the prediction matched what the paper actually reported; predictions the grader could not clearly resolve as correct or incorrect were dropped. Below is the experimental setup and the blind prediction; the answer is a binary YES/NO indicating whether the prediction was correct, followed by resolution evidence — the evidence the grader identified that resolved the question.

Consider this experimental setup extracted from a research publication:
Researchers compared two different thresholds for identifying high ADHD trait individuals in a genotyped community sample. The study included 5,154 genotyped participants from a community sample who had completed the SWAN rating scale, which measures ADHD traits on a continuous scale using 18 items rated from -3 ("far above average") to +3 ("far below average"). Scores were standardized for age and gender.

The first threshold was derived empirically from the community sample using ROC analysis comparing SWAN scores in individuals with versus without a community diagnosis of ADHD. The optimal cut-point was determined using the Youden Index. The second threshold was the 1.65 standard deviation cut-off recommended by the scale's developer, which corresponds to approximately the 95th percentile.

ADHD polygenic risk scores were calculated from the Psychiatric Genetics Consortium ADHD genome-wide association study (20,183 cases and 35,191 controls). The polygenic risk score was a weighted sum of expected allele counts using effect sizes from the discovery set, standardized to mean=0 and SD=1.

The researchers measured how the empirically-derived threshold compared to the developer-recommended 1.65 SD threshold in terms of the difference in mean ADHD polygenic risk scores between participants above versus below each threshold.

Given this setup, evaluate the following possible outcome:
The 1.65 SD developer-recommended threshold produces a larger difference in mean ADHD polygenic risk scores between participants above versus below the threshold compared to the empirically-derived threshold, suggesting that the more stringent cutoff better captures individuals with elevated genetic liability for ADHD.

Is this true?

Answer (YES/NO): NO